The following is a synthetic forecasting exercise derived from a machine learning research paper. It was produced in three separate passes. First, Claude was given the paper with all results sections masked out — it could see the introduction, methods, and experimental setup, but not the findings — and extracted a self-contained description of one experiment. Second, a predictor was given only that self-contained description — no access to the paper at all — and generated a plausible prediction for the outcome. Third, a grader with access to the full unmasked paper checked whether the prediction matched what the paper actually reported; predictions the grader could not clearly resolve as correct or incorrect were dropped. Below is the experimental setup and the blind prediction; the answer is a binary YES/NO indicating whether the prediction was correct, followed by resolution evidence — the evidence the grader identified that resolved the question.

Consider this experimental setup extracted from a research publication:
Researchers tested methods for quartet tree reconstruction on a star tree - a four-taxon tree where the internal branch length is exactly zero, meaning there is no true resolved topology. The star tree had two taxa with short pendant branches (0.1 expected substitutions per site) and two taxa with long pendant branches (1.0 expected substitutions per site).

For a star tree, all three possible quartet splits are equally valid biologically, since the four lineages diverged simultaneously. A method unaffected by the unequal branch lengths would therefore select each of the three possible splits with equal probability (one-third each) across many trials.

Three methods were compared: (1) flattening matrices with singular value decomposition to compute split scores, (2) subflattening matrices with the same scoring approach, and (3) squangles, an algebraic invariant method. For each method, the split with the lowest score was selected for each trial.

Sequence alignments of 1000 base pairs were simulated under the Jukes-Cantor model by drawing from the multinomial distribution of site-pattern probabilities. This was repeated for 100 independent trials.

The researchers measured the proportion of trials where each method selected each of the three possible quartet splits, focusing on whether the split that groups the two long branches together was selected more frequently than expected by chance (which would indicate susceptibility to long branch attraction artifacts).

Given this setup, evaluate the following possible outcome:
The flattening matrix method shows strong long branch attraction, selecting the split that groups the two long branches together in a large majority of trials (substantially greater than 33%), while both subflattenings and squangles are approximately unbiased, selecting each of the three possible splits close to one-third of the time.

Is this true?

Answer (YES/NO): NO